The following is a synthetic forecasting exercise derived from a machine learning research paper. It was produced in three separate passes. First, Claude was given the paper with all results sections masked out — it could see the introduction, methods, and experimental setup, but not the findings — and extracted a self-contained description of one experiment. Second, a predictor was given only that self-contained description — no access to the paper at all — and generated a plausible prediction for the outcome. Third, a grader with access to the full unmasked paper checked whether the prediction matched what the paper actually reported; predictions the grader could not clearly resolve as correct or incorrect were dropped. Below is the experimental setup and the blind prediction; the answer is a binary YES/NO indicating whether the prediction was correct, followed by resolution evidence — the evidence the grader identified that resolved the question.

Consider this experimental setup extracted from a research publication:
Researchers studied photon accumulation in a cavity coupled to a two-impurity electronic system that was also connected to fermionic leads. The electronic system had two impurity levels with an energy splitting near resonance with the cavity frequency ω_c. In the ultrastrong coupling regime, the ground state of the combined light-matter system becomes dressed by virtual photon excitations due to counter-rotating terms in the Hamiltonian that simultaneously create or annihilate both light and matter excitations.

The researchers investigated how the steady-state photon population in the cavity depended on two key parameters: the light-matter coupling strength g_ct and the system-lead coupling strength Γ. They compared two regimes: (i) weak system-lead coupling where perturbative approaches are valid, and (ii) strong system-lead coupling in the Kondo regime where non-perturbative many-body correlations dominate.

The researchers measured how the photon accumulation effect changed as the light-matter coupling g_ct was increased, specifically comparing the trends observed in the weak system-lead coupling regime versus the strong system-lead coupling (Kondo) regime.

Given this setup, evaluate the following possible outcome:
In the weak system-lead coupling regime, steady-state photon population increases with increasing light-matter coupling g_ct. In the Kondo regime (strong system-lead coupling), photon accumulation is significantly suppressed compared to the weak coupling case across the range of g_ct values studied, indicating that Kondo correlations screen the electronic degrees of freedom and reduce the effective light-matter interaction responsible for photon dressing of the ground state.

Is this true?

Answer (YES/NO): NO